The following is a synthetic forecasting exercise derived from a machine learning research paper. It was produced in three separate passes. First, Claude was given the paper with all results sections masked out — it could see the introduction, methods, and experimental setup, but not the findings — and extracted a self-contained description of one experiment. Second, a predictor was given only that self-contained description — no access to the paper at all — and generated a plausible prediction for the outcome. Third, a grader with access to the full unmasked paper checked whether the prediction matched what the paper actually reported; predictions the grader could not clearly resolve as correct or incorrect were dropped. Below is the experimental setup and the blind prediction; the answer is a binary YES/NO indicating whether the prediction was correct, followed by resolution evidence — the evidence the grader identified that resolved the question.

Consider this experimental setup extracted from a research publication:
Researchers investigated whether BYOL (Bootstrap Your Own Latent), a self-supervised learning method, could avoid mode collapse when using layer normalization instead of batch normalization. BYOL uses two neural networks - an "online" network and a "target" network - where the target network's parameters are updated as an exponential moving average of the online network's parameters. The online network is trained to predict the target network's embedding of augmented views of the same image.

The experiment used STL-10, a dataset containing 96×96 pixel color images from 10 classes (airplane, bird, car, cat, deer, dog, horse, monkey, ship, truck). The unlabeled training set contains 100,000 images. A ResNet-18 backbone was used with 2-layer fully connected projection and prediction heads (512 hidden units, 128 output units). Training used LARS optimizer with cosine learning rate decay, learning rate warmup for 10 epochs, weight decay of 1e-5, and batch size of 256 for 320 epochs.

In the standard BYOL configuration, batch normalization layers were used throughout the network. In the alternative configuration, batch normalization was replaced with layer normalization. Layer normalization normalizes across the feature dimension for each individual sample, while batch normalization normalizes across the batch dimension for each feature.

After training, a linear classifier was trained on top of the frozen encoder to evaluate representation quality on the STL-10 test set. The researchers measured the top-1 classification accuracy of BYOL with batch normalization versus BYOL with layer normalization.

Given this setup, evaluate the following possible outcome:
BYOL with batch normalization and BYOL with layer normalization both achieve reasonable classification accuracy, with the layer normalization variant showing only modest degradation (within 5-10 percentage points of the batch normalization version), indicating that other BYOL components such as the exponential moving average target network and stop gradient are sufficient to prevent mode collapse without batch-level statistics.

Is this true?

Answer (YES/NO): NO